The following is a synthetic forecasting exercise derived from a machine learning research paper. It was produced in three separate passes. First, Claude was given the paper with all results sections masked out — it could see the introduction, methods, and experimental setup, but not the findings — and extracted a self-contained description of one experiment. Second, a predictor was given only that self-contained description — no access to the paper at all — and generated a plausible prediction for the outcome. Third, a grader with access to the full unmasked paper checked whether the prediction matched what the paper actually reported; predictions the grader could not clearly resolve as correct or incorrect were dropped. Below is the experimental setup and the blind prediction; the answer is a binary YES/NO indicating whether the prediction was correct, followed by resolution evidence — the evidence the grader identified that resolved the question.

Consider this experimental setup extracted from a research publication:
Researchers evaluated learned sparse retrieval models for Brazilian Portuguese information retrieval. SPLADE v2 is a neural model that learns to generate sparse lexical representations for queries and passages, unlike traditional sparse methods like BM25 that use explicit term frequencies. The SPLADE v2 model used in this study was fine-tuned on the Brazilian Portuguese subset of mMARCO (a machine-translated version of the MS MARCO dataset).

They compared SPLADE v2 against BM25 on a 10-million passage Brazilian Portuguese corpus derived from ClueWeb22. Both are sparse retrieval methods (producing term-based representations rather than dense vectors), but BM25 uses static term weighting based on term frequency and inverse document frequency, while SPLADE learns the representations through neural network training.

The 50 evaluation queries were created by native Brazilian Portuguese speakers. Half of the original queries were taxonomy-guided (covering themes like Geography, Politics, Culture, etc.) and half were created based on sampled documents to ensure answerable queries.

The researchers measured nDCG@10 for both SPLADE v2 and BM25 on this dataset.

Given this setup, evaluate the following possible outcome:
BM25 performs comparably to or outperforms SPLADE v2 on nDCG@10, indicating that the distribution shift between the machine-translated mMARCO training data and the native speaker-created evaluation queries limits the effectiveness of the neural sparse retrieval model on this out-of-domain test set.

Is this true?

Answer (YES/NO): NO